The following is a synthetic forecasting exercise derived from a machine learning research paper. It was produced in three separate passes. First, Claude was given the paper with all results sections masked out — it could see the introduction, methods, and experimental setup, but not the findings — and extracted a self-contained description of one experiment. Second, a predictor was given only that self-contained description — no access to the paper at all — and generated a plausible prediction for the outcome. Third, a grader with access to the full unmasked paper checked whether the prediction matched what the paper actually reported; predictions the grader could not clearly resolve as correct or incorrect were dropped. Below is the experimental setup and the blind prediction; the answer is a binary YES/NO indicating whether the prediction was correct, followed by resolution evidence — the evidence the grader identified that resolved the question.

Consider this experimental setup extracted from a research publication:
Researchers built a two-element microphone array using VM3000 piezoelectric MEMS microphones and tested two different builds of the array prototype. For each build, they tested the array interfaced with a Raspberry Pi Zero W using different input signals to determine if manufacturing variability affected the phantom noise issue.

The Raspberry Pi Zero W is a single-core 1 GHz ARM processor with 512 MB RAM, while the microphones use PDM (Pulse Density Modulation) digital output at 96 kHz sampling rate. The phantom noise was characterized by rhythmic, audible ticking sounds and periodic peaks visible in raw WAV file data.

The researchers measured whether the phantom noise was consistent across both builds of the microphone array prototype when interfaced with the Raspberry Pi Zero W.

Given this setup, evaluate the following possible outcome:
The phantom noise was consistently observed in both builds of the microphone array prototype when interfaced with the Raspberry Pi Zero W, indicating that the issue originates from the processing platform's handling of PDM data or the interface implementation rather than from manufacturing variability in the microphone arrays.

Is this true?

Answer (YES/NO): YES